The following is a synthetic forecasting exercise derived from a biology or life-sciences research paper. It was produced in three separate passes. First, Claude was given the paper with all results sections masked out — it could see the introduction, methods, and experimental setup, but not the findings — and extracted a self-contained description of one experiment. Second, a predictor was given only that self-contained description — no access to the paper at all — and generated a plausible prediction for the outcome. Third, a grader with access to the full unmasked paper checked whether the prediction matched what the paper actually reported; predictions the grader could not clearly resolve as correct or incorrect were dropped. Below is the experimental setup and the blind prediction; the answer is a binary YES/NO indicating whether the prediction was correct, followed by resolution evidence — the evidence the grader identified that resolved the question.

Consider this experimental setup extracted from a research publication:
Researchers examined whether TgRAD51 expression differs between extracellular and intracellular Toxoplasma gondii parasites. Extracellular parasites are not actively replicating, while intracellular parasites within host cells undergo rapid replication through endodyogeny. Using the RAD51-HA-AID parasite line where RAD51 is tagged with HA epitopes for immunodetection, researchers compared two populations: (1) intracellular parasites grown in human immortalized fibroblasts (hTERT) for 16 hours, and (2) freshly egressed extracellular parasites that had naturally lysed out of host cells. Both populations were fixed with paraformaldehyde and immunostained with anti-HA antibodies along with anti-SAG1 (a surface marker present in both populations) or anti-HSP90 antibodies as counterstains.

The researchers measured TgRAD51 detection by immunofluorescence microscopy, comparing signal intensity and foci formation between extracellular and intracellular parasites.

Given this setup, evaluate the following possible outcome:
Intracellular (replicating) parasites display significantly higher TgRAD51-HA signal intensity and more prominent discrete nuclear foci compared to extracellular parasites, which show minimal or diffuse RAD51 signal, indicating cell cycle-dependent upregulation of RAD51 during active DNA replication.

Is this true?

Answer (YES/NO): YES